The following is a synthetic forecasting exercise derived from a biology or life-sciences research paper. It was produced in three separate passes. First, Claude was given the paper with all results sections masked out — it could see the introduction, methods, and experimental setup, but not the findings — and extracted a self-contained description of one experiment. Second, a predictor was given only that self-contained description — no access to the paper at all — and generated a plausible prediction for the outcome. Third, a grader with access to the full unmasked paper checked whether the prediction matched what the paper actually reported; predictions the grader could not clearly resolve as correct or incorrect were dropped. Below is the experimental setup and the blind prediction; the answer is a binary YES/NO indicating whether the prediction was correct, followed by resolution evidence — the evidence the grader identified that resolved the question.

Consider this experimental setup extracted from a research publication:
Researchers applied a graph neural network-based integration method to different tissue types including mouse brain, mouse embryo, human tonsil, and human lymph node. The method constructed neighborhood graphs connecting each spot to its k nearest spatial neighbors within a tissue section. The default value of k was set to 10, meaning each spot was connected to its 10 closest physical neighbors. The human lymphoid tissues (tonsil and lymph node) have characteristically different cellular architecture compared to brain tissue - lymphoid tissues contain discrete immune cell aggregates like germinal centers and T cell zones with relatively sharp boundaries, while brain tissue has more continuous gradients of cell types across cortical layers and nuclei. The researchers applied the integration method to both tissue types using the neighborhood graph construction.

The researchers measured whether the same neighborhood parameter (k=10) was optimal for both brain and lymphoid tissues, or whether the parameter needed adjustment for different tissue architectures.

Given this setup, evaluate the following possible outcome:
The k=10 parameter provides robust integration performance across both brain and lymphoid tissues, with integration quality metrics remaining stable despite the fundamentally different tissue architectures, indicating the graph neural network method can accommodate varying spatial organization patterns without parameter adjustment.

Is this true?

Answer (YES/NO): NO